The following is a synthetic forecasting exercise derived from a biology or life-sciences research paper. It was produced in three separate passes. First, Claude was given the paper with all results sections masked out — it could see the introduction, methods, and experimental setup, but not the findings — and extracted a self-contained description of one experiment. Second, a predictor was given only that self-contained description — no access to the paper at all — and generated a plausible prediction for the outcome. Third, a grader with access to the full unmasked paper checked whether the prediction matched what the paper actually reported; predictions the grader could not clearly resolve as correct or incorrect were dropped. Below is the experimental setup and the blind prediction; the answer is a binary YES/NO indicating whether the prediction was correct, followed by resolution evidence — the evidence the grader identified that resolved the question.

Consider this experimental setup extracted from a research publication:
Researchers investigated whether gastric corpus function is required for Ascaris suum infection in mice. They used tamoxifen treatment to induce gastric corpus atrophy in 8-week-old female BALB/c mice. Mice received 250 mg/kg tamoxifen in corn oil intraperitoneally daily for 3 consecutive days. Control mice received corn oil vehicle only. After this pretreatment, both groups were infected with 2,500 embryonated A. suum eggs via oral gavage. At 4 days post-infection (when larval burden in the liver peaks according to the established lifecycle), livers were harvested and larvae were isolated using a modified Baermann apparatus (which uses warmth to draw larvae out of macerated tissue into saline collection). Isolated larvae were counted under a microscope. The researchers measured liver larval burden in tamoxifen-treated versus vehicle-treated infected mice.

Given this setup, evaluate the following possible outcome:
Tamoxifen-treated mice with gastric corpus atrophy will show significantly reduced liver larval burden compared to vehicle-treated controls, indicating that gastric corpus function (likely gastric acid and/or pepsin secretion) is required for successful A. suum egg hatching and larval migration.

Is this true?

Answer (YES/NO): NO